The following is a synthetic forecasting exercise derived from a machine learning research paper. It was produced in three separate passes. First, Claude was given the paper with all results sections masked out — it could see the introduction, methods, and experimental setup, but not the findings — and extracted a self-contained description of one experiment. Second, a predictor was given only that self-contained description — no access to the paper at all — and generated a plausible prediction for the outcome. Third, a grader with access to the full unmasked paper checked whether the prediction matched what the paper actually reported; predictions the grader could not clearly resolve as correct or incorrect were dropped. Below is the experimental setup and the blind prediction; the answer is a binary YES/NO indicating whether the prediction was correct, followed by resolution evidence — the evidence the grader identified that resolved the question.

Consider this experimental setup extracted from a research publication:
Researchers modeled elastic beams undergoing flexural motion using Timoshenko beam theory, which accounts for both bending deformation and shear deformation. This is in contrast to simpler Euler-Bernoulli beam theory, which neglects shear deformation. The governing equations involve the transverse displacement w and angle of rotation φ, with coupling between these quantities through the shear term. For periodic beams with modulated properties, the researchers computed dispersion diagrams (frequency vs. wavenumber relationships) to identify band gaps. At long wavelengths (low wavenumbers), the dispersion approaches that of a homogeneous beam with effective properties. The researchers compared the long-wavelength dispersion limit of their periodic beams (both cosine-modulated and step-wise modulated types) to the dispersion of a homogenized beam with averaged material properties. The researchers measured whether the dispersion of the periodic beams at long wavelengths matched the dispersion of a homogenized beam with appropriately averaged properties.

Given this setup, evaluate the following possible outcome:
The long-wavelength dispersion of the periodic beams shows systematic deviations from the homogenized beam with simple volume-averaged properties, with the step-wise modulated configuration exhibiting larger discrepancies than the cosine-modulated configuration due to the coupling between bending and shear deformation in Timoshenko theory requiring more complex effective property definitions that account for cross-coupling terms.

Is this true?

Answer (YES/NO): NO